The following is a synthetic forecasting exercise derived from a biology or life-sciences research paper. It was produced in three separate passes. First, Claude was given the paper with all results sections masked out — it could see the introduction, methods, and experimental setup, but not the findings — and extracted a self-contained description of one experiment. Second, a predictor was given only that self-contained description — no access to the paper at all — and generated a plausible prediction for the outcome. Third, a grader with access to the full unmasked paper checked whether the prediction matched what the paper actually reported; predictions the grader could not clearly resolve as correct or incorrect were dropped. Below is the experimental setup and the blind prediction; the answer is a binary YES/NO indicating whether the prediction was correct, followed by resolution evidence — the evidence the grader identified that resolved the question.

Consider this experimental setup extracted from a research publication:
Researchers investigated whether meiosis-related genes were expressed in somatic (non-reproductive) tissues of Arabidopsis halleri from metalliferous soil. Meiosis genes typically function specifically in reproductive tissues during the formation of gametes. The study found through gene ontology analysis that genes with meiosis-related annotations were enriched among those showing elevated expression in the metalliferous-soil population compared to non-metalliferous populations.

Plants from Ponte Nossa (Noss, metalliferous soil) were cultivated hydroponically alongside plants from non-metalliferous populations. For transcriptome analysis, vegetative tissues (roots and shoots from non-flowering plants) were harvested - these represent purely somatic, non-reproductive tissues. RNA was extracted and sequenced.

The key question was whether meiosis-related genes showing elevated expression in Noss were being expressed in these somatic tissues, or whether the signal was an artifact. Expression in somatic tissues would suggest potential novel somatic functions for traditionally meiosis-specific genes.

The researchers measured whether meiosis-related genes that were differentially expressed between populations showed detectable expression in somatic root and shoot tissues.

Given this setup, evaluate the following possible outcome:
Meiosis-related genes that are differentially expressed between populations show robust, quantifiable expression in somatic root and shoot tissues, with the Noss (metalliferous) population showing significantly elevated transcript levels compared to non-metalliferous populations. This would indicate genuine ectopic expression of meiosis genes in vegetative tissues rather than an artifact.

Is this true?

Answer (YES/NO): YES